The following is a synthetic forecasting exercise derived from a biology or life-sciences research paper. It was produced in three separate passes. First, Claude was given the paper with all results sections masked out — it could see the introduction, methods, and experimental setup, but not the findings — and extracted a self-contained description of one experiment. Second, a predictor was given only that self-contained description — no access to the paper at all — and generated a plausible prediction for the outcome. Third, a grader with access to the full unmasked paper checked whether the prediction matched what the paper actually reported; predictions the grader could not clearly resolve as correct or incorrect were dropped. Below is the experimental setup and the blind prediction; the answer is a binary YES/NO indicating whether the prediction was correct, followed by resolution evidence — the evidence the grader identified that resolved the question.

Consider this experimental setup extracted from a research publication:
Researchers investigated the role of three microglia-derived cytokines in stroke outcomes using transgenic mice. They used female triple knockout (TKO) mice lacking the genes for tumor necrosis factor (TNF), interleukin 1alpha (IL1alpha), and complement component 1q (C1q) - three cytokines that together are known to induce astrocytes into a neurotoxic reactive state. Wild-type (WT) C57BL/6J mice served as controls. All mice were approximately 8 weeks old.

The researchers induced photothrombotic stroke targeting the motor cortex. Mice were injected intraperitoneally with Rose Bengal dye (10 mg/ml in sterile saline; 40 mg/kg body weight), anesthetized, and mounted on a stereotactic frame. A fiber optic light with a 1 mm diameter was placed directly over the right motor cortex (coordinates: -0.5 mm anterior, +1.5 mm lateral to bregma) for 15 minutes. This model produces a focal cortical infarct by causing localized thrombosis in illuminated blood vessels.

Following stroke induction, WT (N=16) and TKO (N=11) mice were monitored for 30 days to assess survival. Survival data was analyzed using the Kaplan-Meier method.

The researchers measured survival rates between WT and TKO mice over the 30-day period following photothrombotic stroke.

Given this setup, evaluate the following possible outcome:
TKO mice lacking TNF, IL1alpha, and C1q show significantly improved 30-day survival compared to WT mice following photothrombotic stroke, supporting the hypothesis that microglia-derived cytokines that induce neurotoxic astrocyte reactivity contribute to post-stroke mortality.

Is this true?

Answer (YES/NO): NO